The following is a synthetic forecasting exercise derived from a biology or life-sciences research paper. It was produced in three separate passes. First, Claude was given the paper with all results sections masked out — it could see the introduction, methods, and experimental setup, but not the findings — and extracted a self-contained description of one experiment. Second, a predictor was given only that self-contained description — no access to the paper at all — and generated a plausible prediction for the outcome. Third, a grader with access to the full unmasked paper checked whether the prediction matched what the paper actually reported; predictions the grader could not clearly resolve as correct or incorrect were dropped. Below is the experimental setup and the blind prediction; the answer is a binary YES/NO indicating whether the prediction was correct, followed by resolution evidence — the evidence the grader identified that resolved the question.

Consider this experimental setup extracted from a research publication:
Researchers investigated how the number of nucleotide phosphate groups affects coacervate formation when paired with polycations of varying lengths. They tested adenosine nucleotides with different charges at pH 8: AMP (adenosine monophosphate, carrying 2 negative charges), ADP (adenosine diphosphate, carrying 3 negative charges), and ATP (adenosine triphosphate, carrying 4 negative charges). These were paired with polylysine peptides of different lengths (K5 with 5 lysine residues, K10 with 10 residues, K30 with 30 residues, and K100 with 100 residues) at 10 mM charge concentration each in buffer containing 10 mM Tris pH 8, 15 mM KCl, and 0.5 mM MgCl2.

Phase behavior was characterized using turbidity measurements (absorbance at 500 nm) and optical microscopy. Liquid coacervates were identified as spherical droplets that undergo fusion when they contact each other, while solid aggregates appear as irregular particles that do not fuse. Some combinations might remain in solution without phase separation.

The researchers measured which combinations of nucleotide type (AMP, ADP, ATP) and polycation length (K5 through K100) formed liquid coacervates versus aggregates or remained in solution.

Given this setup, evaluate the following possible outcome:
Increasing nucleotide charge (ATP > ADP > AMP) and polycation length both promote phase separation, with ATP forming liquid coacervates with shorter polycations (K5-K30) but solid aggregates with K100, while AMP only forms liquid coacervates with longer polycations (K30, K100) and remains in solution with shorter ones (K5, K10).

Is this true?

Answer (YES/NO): NO